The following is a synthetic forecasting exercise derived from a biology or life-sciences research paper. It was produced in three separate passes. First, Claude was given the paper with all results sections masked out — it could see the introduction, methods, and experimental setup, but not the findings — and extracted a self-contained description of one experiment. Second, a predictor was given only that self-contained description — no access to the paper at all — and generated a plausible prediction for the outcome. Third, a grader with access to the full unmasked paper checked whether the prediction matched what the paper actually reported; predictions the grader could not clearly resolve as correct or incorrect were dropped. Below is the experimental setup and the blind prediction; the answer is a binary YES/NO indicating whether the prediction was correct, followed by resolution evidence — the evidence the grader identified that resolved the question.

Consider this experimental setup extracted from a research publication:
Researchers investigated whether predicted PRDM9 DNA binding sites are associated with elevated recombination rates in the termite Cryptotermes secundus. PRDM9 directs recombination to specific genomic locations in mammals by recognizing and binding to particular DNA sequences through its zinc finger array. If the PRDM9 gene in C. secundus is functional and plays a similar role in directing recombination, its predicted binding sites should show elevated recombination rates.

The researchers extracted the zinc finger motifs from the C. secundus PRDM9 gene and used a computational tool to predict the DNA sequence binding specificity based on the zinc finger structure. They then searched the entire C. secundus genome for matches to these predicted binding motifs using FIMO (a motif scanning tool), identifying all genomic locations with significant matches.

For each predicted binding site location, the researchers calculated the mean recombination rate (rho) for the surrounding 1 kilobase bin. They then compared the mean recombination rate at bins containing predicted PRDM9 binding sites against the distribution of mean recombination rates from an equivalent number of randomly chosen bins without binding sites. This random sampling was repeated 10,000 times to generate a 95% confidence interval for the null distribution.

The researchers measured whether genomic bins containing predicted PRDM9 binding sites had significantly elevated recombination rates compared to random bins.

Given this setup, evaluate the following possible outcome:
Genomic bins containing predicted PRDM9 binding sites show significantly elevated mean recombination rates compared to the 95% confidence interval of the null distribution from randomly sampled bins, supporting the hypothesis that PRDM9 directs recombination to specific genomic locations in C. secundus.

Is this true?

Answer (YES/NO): NO